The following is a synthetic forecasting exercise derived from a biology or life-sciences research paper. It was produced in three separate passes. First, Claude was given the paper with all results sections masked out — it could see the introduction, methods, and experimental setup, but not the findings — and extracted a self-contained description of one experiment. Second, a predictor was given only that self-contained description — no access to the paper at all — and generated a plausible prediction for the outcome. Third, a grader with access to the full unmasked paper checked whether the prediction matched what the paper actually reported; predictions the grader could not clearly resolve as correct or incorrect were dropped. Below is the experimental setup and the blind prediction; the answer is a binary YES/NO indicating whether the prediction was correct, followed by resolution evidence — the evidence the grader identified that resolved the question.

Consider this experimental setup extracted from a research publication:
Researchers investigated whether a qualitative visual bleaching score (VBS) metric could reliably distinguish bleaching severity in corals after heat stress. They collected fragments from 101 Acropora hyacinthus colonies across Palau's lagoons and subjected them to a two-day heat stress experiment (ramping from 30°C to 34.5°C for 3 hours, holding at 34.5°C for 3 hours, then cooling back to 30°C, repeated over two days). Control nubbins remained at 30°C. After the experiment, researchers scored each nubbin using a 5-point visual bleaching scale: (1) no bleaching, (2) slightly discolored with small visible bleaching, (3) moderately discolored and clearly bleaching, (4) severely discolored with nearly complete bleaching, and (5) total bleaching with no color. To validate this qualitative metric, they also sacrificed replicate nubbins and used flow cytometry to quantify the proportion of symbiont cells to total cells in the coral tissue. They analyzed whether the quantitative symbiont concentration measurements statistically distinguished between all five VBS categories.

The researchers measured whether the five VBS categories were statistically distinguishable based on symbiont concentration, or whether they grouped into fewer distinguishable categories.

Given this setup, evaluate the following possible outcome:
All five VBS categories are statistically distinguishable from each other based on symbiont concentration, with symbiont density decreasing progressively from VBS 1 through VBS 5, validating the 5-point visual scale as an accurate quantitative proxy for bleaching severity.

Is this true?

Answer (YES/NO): NO